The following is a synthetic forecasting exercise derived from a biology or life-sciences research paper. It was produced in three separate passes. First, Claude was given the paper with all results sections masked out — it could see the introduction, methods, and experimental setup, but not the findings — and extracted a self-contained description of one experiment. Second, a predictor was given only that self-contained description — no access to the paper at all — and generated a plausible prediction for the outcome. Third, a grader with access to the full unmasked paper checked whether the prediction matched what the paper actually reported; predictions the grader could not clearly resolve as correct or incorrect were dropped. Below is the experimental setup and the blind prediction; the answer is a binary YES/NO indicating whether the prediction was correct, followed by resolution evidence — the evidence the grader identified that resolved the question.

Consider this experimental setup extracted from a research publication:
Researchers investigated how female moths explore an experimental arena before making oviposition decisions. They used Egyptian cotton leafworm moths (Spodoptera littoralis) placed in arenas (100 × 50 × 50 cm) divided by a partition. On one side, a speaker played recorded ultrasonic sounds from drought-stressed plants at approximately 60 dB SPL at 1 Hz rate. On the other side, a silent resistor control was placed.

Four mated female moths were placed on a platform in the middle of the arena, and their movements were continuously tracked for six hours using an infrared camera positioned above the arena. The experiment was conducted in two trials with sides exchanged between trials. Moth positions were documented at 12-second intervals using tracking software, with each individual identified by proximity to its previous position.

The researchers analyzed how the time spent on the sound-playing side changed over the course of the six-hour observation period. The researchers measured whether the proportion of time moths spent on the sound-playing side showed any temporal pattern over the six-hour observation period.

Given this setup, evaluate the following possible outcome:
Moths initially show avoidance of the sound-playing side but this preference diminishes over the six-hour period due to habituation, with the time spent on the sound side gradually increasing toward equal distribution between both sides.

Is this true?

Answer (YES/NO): NO